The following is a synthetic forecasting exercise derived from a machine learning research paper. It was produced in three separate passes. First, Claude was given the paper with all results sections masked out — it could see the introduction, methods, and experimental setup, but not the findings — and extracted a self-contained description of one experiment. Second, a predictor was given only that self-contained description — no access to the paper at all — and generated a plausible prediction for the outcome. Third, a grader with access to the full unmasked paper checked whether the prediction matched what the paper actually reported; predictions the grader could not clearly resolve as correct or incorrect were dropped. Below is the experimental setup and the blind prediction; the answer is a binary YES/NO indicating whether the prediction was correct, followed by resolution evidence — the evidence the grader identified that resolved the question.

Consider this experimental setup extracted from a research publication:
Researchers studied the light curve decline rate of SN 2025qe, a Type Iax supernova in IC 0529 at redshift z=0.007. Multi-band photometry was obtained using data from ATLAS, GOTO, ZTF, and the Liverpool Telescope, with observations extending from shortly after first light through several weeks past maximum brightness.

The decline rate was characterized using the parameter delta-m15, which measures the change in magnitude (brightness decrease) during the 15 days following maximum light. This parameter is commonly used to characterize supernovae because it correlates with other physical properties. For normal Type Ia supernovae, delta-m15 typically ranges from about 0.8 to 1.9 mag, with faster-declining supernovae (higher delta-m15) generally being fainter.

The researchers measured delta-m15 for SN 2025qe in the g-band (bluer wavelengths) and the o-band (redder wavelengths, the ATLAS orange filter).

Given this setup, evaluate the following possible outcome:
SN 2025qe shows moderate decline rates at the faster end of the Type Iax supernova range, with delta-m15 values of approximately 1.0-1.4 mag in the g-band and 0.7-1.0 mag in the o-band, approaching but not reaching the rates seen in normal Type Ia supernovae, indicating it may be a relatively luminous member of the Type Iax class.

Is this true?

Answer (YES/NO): NO